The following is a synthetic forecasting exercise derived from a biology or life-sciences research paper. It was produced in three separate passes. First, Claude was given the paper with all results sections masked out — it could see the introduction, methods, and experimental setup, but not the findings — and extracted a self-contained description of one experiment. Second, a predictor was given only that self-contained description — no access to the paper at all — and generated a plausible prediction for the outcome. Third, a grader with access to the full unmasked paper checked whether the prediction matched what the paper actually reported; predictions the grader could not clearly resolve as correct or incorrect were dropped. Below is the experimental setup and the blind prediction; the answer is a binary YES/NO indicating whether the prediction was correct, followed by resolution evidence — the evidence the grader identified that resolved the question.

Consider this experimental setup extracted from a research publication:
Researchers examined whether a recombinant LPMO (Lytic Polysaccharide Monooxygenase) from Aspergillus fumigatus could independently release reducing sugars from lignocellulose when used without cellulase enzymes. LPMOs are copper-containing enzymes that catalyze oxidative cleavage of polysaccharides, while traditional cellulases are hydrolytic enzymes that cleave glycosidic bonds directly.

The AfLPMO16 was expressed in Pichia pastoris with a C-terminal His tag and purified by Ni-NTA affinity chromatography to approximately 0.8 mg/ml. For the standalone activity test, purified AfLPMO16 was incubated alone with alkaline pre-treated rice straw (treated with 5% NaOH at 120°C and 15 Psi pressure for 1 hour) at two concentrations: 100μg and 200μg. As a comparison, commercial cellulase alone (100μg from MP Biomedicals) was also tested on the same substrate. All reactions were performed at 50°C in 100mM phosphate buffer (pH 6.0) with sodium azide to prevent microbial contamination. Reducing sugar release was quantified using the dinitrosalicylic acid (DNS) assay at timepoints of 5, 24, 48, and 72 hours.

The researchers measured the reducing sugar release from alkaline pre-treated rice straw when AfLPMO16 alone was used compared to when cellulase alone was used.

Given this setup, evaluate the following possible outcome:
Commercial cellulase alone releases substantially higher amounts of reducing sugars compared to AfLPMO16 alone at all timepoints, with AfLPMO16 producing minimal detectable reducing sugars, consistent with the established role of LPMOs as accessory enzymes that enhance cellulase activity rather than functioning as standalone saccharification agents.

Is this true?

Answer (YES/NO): YES